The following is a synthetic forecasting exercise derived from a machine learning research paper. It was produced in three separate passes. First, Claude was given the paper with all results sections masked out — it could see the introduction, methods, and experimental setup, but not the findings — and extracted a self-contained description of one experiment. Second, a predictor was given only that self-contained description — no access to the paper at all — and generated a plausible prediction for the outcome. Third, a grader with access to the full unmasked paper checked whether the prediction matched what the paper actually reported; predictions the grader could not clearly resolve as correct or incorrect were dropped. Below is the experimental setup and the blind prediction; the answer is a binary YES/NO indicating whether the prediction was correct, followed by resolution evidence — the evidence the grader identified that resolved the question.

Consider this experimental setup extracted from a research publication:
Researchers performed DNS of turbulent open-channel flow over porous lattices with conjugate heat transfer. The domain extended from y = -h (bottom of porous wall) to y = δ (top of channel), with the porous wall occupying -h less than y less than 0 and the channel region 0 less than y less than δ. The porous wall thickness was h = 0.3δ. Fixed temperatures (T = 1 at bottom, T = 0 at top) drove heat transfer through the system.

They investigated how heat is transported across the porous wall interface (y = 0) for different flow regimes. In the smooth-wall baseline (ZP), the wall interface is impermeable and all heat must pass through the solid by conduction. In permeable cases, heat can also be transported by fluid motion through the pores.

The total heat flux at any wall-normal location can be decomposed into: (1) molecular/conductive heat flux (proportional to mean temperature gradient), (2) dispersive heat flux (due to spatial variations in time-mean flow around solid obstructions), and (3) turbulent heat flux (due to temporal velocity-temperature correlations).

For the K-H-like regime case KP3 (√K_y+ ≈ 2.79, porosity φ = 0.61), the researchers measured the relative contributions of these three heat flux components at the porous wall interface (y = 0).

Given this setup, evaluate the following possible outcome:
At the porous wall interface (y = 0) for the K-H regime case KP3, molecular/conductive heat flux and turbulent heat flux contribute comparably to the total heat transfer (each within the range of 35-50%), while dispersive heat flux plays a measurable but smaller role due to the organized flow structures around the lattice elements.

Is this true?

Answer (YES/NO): NO